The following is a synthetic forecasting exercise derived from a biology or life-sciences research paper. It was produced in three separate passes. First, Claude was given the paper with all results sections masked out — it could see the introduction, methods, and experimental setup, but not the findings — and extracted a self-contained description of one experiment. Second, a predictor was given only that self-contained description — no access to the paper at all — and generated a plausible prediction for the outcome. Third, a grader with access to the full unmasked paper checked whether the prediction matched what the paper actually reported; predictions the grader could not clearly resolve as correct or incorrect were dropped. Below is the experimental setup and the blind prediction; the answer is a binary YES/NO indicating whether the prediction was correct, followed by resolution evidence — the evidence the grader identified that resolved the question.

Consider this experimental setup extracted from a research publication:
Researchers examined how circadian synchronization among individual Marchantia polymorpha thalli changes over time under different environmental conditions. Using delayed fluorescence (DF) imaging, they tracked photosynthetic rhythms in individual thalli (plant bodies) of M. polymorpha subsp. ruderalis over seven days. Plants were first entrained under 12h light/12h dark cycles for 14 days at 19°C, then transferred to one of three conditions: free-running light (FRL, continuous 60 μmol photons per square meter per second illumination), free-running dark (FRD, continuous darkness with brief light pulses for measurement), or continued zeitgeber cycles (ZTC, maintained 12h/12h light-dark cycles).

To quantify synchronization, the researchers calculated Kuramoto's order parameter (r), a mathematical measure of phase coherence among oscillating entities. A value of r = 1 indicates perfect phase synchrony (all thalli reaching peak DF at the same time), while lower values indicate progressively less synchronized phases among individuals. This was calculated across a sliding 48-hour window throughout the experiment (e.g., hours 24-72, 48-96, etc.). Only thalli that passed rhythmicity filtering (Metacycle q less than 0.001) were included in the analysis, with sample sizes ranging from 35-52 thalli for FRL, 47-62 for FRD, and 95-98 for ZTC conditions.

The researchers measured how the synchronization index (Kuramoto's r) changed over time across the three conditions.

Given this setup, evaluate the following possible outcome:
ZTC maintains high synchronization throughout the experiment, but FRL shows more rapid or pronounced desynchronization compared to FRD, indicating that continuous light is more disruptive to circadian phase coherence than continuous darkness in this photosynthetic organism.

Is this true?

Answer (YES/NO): NO